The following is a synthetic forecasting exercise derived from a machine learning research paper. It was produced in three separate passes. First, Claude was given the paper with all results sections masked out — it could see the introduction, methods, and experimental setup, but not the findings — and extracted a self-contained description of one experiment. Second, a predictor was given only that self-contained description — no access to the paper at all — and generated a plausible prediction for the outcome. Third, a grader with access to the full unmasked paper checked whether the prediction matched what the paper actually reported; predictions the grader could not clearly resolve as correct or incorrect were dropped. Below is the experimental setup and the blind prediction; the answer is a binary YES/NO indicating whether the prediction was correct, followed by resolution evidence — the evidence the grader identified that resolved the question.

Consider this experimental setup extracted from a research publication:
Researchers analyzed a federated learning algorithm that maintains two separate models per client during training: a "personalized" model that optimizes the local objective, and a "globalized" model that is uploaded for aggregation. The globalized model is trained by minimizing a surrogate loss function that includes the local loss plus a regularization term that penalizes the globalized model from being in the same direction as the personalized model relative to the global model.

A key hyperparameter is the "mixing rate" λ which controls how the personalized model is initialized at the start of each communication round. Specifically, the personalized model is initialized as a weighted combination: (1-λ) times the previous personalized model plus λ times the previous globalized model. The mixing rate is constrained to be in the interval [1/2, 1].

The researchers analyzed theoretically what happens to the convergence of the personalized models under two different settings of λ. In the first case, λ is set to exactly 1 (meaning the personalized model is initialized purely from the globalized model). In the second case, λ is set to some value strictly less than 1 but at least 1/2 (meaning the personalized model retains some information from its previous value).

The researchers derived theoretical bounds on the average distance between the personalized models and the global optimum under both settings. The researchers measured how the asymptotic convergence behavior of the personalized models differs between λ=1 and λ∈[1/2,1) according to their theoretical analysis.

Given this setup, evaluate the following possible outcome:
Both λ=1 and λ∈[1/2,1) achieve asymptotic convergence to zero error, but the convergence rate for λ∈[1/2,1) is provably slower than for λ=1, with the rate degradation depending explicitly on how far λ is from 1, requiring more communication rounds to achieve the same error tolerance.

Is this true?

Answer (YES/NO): NO